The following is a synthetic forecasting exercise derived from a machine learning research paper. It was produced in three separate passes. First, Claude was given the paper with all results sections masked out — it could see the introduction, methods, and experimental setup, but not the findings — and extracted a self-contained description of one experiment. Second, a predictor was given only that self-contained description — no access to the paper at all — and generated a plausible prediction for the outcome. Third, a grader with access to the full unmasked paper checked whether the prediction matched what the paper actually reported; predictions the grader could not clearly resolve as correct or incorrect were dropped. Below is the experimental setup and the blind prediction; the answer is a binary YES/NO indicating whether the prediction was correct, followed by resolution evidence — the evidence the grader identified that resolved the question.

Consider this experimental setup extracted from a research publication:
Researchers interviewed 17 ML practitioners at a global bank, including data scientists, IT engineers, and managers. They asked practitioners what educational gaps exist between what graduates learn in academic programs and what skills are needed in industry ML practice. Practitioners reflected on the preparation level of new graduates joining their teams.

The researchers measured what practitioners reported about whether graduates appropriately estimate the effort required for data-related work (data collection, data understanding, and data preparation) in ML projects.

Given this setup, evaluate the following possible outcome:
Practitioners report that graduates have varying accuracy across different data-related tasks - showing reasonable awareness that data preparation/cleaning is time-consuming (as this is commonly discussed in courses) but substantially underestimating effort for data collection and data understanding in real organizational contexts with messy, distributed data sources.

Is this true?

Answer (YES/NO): NO